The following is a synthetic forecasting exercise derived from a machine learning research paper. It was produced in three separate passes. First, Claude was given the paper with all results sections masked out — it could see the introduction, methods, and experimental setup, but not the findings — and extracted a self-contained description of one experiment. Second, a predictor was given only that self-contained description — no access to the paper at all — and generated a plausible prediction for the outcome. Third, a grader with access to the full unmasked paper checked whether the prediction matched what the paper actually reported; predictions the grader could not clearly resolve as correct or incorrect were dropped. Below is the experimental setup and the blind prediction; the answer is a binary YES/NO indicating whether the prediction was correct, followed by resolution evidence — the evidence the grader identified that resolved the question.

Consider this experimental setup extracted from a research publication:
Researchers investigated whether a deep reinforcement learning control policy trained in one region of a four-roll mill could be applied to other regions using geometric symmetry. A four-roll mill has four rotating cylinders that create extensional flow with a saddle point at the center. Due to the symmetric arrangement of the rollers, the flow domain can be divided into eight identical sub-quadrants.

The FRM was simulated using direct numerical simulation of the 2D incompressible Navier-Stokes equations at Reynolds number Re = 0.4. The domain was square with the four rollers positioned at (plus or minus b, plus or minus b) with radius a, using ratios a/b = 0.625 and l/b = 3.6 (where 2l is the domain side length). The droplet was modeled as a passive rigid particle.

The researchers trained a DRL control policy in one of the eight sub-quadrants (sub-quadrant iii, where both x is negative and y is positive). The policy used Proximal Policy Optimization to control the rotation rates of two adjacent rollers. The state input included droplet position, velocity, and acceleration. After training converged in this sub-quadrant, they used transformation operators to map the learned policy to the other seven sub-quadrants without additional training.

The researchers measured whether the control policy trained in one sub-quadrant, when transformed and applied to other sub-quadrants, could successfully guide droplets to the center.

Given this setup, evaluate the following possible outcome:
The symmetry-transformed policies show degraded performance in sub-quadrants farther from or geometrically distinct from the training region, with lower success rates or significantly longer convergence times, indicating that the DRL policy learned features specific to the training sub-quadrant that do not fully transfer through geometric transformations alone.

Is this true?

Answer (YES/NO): NO